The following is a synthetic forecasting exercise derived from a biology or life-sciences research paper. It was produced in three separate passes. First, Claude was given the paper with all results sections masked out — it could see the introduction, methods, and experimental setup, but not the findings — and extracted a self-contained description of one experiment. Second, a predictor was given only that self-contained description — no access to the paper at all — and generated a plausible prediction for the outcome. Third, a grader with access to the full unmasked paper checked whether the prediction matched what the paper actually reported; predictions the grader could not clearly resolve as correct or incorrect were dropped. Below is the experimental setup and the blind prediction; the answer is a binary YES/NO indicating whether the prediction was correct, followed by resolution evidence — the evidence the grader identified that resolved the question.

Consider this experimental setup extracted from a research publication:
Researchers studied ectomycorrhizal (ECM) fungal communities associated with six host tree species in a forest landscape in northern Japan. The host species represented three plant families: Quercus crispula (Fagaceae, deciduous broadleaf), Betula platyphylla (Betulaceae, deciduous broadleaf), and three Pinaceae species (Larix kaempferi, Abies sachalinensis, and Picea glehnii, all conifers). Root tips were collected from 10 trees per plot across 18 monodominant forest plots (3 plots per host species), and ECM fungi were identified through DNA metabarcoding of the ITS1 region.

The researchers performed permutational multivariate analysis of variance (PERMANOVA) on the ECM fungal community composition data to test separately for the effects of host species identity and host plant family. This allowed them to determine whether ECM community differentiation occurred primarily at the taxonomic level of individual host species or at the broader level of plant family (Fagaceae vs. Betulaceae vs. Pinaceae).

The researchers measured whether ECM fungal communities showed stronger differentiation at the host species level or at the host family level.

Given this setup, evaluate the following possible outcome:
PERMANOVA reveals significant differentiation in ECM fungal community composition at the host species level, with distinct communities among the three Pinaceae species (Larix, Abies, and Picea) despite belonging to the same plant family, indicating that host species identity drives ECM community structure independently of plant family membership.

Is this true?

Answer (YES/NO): YES